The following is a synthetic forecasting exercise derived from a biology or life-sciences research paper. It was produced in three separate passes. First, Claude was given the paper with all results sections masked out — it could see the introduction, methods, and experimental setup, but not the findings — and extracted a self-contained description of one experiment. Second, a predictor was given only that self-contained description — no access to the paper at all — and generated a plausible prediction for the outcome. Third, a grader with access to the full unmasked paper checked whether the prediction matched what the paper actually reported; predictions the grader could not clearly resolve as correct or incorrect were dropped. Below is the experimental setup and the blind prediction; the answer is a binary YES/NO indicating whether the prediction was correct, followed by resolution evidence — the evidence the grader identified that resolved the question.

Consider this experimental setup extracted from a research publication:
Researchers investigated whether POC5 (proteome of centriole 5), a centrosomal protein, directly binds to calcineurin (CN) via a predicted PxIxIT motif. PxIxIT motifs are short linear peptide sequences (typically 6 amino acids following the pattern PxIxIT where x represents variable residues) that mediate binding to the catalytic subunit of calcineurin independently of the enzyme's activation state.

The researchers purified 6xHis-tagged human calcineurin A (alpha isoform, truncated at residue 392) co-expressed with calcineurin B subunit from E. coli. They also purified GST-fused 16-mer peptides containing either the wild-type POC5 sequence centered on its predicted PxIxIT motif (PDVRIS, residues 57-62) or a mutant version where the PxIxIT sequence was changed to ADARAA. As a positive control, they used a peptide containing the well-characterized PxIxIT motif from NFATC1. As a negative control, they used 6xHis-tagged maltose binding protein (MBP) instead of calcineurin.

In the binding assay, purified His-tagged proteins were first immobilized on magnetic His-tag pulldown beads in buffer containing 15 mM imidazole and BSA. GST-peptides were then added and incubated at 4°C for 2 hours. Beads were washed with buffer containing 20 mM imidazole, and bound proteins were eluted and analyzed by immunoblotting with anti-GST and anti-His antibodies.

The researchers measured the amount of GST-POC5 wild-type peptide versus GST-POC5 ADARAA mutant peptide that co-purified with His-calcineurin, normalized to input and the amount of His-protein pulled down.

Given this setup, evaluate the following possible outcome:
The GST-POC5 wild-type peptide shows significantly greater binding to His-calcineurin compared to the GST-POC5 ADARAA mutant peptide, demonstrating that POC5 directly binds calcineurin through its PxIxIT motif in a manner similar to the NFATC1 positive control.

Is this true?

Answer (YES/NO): YES